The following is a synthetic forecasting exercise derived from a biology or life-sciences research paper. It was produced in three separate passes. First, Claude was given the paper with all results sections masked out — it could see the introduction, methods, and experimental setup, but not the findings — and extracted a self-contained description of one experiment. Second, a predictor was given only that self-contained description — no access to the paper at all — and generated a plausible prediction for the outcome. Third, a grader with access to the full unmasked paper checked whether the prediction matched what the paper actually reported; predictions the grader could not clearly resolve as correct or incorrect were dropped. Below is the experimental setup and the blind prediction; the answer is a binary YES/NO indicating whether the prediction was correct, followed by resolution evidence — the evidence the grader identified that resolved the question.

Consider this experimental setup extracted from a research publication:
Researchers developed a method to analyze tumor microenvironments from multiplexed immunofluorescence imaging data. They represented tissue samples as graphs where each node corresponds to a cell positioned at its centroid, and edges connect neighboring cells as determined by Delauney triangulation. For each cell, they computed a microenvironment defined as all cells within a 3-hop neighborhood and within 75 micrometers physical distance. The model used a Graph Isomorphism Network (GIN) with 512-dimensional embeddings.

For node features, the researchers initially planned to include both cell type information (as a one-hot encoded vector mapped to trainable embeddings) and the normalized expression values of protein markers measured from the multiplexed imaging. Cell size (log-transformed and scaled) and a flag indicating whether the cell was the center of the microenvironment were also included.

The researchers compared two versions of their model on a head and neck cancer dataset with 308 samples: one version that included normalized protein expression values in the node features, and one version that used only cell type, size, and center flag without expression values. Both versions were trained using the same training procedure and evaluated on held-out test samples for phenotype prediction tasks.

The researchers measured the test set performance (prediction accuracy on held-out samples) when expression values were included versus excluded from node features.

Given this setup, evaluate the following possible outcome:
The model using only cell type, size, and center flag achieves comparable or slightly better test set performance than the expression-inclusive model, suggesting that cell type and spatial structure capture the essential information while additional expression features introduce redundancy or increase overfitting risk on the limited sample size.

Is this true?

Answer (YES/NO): YES